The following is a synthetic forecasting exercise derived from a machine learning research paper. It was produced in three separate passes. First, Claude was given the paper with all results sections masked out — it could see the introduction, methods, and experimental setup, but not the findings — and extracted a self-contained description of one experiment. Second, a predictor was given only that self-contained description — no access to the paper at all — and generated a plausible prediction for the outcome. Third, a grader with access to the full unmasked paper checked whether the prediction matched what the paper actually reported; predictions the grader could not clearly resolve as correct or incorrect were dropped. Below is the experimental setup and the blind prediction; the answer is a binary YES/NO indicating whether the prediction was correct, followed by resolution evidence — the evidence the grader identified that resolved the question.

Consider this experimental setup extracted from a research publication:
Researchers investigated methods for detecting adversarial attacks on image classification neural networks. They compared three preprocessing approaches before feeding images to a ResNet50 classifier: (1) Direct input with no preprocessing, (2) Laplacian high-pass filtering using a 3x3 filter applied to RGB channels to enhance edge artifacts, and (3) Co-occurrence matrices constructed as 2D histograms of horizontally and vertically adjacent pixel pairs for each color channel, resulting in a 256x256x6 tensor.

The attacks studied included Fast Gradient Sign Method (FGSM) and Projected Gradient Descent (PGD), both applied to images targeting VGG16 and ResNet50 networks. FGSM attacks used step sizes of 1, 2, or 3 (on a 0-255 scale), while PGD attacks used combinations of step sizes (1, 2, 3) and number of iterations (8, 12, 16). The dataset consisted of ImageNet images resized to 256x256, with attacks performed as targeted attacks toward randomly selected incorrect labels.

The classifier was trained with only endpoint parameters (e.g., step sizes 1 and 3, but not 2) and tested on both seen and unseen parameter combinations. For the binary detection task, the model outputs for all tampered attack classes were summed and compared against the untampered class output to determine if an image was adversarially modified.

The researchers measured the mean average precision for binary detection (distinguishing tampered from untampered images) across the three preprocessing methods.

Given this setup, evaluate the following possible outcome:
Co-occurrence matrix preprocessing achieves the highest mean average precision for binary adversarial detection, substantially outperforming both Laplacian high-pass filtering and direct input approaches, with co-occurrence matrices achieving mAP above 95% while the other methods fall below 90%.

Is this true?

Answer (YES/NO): NO